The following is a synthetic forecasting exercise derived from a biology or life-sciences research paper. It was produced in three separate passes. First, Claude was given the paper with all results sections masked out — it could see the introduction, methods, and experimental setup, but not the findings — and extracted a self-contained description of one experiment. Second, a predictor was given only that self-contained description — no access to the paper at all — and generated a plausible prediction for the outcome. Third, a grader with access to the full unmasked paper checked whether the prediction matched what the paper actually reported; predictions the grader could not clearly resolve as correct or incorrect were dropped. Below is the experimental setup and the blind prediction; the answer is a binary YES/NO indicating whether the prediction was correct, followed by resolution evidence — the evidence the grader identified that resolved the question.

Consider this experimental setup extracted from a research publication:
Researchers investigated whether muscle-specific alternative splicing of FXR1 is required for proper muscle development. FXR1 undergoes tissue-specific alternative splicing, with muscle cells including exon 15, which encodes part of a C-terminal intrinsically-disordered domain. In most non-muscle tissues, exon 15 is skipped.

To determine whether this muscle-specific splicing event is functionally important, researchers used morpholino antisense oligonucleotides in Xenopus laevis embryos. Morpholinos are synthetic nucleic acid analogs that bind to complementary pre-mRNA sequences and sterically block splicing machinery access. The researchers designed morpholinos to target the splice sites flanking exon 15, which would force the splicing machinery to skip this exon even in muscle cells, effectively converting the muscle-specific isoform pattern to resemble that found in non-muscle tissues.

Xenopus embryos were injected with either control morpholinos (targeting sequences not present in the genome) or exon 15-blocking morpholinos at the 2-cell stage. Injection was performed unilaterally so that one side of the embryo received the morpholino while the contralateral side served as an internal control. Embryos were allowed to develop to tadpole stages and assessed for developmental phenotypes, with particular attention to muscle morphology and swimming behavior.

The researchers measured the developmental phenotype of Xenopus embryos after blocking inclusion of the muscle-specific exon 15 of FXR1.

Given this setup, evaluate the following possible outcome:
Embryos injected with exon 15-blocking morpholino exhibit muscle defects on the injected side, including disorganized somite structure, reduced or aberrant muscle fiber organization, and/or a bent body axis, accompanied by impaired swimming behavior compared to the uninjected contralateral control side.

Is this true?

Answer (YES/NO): NO